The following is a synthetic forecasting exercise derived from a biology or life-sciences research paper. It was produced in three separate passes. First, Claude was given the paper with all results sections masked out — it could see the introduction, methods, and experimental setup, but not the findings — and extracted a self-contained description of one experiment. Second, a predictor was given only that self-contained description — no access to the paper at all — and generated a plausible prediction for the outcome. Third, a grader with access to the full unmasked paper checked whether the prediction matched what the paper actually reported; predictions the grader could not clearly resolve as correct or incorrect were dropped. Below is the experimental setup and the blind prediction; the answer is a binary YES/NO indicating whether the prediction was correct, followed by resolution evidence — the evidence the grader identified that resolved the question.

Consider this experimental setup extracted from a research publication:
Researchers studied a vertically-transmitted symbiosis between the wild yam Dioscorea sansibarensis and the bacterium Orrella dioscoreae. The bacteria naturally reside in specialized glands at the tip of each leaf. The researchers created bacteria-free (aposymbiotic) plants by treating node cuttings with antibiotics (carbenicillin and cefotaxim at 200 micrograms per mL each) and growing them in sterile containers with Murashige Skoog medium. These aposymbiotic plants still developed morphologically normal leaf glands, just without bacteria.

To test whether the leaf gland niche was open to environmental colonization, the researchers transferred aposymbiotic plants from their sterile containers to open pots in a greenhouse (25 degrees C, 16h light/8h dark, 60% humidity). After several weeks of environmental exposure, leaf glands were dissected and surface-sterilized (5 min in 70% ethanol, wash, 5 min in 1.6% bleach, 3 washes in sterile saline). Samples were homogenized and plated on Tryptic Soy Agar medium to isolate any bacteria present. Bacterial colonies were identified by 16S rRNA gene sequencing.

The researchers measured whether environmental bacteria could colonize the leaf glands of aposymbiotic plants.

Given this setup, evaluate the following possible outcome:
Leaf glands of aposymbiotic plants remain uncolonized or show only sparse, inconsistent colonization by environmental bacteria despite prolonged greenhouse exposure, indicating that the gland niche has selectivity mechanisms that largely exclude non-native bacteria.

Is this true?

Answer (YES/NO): NO